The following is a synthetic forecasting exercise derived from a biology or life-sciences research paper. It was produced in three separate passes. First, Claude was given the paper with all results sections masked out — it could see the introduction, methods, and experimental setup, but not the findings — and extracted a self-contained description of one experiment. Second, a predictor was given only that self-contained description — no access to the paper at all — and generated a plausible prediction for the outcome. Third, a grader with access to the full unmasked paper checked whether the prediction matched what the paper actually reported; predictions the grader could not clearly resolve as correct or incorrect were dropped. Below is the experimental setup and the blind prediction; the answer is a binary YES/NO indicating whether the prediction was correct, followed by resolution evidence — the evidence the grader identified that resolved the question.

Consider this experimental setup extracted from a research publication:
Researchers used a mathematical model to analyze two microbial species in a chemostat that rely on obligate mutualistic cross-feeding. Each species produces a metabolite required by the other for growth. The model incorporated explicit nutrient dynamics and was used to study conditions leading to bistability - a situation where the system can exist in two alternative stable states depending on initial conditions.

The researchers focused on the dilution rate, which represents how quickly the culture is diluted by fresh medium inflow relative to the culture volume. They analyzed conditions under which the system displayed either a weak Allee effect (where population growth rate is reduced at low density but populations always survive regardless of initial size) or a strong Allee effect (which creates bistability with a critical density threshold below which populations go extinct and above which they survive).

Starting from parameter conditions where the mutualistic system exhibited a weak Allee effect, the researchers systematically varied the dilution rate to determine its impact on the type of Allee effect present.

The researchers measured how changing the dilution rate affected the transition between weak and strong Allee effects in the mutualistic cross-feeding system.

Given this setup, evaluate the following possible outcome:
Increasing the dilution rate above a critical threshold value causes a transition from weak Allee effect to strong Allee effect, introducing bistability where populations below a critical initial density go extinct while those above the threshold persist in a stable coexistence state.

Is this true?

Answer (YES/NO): YES